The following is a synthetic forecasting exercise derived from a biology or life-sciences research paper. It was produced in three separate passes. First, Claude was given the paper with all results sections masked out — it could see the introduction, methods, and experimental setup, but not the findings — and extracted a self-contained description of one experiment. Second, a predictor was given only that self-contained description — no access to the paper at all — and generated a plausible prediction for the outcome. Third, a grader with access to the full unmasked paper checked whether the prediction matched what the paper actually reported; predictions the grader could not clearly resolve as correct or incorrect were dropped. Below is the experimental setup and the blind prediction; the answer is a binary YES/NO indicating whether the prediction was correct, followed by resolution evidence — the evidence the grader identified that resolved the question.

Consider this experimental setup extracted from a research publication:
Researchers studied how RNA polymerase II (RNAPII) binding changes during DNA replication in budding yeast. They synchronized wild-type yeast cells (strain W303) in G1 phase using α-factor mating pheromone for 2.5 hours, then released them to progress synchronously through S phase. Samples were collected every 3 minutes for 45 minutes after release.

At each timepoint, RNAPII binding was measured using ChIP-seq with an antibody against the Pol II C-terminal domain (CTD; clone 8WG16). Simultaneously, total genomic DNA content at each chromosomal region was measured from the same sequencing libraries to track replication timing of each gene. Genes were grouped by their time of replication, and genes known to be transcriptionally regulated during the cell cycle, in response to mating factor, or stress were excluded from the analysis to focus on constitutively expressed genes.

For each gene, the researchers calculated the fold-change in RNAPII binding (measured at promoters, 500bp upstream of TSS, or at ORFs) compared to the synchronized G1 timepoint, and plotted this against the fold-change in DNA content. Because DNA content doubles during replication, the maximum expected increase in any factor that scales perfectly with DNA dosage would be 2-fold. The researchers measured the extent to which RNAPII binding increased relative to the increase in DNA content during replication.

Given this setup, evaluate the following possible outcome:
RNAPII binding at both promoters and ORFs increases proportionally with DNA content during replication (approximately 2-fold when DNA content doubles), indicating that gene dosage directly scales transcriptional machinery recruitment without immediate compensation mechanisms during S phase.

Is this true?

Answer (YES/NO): NO